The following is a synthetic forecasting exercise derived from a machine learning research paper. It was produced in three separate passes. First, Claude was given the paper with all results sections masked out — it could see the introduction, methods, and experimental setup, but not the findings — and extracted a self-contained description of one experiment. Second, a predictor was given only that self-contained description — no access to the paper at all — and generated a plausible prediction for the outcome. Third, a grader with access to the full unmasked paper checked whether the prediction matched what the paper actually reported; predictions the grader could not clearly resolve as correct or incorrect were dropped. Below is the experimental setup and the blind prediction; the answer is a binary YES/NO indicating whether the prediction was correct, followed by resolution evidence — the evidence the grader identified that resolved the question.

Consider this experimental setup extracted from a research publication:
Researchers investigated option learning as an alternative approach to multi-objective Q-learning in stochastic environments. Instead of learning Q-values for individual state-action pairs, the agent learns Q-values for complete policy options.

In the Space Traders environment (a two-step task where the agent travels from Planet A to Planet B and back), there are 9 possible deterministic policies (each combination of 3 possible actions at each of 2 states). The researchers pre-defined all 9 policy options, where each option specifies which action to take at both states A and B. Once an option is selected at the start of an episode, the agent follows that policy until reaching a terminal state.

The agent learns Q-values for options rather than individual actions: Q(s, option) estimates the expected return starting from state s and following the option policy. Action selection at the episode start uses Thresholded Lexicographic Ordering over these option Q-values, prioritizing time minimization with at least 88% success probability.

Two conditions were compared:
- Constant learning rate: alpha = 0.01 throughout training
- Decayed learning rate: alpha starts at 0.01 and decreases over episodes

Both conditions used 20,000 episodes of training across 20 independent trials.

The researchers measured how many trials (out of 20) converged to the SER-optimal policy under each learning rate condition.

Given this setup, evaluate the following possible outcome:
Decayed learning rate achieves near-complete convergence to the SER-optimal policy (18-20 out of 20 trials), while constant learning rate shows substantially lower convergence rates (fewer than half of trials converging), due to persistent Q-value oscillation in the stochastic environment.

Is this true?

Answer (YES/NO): NO